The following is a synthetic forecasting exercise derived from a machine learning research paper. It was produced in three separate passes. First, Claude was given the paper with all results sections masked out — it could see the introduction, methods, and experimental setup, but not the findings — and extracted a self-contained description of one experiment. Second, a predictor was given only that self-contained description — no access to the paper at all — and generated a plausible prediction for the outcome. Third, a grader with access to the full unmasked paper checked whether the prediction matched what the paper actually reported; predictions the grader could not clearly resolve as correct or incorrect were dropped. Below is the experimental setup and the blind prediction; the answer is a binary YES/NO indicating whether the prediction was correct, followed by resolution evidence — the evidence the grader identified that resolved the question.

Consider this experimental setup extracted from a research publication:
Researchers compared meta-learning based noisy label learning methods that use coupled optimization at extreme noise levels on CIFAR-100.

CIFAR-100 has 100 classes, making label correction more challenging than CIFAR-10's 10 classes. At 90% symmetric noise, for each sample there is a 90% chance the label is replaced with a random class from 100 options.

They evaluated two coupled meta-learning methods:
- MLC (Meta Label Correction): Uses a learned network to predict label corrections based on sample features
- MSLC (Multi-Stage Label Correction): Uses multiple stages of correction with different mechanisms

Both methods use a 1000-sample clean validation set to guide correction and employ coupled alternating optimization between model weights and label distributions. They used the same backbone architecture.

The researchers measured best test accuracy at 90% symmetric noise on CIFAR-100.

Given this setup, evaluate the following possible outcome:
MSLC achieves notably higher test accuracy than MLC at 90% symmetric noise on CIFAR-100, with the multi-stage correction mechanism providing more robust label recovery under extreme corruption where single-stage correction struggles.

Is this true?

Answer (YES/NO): NO